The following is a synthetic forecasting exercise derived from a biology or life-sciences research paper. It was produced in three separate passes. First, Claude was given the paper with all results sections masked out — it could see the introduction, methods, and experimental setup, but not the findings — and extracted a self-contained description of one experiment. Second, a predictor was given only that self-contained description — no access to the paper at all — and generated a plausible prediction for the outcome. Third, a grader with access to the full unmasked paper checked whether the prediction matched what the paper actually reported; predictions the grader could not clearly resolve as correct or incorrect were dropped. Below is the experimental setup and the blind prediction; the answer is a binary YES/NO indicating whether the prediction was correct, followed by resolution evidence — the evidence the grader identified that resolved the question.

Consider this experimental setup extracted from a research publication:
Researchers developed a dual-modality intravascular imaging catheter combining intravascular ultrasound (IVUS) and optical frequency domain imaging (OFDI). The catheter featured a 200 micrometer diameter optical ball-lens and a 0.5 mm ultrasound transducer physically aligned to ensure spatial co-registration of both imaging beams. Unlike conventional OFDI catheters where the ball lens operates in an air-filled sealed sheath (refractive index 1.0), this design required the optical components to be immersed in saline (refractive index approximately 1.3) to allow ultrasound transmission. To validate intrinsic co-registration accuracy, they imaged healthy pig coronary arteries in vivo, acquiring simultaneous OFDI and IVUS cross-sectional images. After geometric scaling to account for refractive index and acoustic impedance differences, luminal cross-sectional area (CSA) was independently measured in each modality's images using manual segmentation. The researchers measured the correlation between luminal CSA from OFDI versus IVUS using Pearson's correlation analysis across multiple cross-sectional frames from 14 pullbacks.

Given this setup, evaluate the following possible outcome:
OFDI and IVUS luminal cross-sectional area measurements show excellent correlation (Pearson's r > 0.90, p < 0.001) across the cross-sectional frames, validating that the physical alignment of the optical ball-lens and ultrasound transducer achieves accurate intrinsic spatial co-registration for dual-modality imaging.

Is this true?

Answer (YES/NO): YES